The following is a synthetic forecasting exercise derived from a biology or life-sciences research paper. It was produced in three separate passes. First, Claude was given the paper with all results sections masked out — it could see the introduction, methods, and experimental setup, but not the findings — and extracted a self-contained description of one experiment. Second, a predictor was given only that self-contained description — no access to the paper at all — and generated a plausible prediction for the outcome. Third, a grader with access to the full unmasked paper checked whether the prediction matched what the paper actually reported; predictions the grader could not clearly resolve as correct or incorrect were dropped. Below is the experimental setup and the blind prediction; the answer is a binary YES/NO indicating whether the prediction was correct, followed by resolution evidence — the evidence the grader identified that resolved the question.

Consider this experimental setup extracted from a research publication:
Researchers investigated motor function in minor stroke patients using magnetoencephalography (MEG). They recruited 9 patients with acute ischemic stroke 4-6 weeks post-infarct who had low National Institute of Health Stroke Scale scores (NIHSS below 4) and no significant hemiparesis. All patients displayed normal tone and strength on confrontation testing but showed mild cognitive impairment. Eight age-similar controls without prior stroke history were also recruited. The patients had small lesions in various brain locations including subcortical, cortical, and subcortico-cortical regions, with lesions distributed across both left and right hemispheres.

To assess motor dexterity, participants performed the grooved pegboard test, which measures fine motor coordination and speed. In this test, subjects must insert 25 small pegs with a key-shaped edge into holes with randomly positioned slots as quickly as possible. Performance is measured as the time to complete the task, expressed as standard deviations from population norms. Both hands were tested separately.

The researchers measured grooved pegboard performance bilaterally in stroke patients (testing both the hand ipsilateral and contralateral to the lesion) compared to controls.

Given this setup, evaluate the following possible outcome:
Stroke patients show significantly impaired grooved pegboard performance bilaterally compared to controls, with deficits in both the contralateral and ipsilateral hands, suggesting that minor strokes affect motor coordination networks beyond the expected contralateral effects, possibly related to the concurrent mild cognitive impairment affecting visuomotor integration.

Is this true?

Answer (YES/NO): YES